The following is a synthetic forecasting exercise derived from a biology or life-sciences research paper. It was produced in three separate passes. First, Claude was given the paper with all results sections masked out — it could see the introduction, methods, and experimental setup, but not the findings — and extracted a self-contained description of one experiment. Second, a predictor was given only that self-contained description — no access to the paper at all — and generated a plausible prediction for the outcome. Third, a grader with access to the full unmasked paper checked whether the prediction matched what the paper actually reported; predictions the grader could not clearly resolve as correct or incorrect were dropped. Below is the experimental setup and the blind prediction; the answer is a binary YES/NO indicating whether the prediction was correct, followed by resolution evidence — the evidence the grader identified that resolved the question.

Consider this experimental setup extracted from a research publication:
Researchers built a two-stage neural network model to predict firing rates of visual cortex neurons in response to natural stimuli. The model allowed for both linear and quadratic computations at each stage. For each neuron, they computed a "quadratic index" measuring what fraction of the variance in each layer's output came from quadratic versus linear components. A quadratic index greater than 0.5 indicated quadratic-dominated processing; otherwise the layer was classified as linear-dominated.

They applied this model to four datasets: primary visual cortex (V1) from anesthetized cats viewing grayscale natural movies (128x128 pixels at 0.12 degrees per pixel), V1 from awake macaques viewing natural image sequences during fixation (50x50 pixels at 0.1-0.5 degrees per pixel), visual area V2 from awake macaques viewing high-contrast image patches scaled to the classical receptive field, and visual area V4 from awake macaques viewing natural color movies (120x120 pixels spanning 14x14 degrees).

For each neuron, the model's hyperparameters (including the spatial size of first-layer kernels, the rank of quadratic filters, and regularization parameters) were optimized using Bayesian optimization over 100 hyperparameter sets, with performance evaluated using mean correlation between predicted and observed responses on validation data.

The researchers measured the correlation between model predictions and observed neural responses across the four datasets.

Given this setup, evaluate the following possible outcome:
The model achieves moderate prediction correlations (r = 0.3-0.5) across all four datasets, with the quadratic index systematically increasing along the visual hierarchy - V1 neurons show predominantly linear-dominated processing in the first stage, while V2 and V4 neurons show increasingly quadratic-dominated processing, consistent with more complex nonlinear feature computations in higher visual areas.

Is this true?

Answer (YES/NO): NO